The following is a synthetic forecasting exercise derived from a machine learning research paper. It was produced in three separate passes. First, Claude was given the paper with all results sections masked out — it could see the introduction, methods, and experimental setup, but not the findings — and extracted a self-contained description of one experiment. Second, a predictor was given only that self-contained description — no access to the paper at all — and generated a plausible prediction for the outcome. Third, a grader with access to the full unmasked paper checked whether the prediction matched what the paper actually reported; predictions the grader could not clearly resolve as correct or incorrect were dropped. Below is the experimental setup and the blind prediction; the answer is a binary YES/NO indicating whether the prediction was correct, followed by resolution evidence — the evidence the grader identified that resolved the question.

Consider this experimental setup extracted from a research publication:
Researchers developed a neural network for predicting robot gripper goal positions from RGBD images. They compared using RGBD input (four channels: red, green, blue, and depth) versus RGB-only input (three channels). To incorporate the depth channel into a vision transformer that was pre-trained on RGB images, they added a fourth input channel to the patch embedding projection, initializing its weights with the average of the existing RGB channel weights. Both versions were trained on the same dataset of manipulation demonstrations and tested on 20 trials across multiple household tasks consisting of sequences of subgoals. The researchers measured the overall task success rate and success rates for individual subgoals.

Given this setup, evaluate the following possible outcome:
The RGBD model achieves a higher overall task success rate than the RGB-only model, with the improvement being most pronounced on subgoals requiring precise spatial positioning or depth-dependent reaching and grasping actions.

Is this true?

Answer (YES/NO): YES